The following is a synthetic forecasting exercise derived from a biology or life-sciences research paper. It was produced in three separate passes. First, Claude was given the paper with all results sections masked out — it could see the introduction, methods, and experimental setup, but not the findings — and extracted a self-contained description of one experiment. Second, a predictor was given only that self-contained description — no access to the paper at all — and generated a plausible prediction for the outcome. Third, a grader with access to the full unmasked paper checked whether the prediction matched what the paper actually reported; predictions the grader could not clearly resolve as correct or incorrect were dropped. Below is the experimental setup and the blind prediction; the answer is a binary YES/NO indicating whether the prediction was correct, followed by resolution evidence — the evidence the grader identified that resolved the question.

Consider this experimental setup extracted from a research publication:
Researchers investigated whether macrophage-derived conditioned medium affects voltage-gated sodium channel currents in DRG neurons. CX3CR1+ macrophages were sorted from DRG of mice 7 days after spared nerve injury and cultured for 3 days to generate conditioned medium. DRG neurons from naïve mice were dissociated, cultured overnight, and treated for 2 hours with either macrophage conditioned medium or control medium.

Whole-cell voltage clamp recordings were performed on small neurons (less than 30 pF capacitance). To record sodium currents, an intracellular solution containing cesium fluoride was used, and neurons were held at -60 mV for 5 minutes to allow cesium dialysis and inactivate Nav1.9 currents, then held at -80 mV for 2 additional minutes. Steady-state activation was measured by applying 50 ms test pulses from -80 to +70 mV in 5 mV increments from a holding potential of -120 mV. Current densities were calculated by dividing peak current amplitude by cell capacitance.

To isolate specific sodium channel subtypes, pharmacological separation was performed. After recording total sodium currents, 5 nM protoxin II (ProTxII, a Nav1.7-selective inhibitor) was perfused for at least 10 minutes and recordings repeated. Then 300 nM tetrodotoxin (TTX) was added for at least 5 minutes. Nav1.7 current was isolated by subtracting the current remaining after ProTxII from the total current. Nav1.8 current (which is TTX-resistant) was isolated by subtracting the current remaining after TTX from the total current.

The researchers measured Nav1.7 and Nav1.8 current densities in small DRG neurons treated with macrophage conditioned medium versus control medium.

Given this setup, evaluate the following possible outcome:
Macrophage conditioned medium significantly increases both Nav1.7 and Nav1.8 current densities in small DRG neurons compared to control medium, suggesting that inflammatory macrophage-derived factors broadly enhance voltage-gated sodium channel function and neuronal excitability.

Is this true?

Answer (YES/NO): YES